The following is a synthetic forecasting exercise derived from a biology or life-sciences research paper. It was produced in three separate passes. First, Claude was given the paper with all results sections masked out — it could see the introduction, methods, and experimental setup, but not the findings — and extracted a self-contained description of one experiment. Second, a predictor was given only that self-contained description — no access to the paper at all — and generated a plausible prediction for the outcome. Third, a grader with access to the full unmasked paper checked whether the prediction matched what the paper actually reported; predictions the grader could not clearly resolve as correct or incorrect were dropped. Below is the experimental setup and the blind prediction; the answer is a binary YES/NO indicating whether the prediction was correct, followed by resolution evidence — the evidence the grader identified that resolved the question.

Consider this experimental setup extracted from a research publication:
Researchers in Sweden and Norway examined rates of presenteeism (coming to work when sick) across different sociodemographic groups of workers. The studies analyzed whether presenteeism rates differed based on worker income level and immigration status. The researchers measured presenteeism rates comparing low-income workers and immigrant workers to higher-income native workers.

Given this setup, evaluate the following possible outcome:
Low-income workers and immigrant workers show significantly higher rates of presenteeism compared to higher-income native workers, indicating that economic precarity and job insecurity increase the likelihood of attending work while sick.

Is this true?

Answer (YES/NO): YES